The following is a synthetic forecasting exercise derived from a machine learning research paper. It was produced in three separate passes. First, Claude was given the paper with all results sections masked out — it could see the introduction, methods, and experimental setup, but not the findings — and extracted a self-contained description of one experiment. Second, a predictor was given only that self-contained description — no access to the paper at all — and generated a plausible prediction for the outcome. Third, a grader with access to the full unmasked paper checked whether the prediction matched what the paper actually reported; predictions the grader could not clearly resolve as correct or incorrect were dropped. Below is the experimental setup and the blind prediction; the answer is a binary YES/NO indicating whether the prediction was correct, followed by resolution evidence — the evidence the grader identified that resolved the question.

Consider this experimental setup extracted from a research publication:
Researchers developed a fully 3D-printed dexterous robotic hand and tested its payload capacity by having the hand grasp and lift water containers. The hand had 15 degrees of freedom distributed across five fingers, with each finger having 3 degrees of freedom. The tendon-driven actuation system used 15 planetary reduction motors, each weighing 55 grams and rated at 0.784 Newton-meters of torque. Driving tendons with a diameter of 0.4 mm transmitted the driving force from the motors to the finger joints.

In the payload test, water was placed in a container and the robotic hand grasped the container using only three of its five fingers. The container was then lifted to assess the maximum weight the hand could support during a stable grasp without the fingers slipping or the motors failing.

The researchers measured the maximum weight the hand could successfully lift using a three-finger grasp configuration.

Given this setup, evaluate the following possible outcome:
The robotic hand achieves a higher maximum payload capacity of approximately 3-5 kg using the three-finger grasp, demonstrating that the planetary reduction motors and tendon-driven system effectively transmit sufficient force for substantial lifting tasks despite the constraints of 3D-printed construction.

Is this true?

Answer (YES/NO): YES